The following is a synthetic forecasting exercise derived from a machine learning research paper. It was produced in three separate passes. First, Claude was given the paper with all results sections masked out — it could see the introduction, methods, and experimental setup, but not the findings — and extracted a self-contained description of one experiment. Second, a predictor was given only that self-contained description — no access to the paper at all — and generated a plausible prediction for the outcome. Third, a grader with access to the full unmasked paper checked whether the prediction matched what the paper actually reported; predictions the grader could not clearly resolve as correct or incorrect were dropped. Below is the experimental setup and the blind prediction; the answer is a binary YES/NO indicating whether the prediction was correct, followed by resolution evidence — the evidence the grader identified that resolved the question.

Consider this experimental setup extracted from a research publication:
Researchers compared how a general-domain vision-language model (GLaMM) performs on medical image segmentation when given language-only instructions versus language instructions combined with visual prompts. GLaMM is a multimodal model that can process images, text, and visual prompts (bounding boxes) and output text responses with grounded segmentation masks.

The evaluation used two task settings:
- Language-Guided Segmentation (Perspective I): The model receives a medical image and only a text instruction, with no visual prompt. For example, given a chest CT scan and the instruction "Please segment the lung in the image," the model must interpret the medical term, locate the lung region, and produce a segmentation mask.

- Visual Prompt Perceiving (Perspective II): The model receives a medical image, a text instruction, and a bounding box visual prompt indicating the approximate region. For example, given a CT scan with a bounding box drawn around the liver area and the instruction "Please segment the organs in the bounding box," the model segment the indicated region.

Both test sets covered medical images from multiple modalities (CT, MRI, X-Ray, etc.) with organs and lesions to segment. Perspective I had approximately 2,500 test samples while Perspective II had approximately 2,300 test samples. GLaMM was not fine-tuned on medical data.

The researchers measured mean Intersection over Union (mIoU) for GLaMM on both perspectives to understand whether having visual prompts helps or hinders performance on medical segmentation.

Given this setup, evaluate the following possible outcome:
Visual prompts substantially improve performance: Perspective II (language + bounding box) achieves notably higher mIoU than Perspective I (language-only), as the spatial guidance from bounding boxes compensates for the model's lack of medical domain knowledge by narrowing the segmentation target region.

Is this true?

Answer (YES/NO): NO